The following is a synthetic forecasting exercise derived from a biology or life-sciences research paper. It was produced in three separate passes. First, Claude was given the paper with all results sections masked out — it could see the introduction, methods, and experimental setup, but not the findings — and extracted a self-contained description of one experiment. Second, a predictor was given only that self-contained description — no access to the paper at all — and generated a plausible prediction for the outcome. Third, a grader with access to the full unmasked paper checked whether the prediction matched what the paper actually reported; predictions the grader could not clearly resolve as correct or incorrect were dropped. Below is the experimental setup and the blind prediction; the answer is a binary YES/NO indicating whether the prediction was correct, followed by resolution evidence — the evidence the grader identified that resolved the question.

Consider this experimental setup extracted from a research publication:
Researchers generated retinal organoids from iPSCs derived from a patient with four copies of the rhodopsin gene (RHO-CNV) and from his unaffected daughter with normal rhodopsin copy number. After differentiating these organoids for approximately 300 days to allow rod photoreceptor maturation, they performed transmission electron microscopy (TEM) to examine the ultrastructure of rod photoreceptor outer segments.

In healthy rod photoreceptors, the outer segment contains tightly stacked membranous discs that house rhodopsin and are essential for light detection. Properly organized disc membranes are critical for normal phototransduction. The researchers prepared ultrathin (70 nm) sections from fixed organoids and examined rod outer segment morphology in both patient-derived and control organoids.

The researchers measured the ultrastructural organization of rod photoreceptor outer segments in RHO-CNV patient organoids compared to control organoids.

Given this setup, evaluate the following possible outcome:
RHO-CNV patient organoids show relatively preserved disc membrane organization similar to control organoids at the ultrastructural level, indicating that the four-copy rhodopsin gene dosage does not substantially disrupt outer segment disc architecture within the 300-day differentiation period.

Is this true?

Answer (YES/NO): NO